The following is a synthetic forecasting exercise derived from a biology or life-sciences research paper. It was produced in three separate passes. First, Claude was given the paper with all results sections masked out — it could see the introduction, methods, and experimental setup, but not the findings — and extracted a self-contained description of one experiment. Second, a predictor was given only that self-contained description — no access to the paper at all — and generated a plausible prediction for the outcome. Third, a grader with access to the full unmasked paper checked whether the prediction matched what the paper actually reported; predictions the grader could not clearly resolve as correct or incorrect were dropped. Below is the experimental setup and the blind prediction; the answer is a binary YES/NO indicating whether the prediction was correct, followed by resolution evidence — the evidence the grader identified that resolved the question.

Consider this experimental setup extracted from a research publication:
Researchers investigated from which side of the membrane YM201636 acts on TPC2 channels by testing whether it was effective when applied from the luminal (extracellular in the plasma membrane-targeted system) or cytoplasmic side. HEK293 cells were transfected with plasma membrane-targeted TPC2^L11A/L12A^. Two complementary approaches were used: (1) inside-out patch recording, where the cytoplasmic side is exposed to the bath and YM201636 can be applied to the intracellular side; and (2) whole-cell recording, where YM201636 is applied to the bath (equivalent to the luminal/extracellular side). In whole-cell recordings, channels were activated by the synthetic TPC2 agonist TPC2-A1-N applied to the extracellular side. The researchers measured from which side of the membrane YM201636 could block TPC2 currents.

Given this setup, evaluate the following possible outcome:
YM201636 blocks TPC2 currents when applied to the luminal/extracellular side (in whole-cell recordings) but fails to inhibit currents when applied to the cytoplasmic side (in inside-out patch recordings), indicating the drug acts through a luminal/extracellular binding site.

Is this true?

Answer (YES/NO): NO